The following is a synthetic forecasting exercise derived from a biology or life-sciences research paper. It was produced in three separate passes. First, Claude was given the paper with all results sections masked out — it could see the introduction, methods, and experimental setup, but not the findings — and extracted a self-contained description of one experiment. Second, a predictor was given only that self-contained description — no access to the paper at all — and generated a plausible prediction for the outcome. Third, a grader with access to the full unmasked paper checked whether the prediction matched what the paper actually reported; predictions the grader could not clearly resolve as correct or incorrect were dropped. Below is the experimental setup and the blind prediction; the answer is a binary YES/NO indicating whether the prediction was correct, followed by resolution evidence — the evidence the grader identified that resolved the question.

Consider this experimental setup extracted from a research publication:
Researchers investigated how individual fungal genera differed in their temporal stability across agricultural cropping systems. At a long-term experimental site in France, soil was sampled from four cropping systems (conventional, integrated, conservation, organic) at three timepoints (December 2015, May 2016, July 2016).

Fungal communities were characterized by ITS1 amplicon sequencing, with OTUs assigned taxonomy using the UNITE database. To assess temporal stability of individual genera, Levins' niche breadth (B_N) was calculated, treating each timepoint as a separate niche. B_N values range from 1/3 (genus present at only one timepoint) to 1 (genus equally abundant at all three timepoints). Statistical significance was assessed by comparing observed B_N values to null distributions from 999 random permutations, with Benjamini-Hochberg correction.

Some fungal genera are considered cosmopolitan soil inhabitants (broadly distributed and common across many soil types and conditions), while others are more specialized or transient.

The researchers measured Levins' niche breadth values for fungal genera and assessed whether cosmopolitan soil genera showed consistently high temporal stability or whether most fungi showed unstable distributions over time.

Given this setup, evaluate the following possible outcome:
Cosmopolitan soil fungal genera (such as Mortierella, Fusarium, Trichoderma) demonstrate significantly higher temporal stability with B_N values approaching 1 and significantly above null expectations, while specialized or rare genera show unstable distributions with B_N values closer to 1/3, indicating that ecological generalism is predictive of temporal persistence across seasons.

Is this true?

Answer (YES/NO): NO